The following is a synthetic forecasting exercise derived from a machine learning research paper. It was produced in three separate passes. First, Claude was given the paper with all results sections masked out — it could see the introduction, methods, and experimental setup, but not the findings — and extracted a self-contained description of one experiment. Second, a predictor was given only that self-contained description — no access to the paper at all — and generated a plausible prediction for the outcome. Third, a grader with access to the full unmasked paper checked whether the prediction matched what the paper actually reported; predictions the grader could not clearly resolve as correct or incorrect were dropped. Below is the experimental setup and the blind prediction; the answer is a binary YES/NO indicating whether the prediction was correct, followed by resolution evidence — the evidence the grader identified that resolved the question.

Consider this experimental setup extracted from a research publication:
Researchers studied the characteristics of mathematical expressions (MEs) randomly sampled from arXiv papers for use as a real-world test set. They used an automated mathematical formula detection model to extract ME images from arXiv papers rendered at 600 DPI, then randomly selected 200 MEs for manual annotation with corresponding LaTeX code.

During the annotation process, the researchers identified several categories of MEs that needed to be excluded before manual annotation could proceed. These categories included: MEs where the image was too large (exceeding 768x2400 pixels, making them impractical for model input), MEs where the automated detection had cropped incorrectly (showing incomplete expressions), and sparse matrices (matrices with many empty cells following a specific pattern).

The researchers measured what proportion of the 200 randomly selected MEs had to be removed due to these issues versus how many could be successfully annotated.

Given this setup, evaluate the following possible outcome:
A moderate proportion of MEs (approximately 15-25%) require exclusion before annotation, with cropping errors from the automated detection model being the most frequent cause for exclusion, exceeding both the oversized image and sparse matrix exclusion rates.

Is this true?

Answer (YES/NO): NO